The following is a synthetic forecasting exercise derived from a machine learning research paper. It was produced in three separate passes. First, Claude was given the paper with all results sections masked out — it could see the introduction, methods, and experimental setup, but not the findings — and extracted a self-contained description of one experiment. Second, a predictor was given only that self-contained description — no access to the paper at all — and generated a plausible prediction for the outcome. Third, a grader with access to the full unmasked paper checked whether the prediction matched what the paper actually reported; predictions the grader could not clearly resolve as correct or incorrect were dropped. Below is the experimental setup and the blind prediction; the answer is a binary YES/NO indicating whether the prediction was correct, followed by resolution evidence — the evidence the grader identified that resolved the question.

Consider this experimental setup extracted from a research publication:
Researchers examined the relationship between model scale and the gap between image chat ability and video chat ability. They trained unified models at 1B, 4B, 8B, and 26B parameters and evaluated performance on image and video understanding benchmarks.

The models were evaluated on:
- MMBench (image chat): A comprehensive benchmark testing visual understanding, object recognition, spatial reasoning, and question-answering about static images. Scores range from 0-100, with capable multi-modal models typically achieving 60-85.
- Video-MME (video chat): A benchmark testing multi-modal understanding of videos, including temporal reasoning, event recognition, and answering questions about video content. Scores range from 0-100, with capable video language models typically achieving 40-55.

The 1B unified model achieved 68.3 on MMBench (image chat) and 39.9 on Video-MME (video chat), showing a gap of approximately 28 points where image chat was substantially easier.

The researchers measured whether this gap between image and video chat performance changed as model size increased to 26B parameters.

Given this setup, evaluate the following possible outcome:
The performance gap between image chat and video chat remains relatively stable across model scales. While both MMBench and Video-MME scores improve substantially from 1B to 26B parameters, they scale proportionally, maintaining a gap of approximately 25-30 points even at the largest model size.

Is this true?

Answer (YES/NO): NO